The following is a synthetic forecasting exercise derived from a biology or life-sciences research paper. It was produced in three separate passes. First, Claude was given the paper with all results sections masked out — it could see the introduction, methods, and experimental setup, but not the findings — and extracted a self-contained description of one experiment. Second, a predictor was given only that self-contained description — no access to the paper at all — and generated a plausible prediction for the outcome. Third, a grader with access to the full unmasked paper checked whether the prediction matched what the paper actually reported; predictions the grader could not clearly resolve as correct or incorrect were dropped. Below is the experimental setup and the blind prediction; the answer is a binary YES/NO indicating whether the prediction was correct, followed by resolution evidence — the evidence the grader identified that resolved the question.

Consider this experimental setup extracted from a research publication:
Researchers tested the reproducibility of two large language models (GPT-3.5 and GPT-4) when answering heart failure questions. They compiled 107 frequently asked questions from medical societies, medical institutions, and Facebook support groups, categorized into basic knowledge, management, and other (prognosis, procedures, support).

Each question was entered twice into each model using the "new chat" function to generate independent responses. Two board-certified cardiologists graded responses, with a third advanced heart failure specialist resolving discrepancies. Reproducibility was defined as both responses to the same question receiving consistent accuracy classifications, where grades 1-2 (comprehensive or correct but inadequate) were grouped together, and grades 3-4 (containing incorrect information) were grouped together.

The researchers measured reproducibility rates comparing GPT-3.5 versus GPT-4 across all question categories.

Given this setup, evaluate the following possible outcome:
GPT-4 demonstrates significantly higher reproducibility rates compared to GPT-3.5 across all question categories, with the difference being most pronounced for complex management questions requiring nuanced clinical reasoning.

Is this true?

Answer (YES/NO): NO